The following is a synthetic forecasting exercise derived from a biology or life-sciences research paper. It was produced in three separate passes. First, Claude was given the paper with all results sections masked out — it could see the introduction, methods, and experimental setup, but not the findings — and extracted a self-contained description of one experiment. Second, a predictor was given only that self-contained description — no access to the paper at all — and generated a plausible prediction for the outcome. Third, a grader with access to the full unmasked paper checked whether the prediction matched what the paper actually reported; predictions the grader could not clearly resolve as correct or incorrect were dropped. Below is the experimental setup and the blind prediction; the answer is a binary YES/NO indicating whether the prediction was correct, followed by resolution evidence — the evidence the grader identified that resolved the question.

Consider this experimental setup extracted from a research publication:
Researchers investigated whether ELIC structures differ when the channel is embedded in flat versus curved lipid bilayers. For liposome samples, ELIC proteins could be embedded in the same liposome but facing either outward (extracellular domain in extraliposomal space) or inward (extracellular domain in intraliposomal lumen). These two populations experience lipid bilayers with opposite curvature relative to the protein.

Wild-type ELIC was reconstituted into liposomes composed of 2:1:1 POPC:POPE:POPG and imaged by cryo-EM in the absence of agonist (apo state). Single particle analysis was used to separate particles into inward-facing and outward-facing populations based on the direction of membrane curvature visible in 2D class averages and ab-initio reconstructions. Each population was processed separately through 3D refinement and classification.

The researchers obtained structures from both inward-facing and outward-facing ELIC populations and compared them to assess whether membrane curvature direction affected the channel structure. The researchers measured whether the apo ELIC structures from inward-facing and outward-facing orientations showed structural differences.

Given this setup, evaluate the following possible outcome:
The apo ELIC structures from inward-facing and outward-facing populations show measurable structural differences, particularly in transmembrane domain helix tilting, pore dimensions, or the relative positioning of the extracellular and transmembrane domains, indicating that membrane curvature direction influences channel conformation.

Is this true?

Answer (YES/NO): NO